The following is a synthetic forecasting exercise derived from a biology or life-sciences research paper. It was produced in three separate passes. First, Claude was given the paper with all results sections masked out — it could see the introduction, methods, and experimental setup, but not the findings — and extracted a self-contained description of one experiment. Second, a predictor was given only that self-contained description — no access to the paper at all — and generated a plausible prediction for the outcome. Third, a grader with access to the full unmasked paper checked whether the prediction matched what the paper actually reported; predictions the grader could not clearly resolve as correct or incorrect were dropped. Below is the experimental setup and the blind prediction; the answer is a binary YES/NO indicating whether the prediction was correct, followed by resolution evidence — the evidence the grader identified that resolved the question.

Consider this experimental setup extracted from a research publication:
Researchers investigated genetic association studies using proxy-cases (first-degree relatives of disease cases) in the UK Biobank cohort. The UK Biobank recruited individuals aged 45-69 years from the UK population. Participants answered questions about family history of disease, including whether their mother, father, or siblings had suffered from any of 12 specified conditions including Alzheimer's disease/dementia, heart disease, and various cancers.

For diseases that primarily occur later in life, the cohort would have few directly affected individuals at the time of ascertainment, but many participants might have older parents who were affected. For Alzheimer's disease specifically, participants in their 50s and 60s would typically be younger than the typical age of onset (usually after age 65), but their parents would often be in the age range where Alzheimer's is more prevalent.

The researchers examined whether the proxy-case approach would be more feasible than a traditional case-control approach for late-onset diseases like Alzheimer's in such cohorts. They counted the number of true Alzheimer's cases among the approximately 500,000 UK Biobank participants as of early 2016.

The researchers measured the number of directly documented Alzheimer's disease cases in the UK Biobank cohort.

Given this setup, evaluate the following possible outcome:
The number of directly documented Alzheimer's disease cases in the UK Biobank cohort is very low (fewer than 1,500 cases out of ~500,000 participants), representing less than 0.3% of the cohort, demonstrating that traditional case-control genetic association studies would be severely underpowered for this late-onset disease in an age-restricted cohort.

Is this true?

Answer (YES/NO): YES